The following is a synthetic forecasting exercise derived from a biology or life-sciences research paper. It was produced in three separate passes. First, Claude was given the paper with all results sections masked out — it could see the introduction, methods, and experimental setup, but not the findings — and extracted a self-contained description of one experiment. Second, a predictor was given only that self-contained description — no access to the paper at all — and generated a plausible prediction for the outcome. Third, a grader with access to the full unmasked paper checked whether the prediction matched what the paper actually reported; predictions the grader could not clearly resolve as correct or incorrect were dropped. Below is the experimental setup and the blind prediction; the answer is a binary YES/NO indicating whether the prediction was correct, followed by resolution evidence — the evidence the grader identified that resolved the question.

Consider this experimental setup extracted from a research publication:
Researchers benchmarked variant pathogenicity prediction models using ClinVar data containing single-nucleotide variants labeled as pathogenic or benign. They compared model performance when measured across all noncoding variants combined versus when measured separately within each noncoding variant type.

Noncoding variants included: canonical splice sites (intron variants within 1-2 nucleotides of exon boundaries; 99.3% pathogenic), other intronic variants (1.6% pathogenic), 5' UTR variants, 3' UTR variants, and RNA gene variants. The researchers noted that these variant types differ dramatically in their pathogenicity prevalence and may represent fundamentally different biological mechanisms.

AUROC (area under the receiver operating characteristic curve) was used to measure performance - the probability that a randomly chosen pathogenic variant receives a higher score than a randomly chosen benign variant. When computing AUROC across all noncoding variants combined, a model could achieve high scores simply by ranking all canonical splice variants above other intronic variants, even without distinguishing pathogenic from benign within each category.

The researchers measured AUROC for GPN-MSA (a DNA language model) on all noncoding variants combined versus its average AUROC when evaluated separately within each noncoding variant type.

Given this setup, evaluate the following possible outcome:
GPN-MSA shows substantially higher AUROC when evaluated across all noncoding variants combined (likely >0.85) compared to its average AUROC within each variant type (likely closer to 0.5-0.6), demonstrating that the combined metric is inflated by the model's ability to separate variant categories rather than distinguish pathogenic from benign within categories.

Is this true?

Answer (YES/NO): NO